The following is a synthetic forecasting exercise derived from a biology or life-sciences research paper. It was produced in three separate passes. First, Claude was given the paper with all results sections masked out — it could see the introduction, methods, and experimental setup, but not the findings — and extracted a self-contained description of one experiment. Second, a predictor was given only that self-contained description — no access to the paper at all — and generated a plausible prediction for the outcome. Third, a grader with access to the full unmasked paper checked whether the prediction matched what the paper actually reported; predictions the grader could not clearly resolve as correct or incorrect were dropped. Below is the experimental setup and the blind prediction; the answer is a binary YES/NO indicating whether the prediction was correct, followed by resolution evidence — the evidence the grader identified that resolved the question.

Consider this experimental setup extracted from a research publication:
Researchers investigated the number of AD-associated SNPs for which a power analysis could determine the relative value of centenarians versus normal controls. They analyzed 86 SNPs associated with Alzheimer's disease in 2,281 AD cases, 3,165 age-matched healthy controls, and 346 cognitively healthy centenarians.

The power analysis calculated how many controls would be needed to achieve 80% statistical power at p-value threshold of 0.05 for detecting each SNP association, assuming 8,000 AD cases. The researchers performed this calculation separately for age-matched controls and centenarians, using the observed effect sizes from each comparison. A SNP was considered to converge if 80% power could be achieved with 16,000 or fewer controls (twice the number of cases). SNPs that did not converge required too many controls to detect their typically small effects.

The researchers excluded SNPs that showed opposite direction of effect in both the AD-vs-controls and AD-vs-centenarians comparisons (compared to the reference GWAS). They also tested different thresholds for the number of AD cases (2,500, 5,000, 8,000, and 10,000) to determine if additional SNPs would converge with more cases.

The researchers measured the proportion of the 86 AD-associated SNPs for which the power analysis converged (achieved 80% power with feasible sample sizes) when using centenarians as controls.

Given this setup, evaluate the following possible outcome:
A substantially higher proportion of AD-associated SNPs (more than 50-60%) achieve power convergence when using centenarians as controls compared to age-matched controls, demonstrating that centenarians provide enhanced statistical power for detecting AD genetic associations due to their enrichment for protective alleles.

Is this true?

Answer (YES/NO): NO